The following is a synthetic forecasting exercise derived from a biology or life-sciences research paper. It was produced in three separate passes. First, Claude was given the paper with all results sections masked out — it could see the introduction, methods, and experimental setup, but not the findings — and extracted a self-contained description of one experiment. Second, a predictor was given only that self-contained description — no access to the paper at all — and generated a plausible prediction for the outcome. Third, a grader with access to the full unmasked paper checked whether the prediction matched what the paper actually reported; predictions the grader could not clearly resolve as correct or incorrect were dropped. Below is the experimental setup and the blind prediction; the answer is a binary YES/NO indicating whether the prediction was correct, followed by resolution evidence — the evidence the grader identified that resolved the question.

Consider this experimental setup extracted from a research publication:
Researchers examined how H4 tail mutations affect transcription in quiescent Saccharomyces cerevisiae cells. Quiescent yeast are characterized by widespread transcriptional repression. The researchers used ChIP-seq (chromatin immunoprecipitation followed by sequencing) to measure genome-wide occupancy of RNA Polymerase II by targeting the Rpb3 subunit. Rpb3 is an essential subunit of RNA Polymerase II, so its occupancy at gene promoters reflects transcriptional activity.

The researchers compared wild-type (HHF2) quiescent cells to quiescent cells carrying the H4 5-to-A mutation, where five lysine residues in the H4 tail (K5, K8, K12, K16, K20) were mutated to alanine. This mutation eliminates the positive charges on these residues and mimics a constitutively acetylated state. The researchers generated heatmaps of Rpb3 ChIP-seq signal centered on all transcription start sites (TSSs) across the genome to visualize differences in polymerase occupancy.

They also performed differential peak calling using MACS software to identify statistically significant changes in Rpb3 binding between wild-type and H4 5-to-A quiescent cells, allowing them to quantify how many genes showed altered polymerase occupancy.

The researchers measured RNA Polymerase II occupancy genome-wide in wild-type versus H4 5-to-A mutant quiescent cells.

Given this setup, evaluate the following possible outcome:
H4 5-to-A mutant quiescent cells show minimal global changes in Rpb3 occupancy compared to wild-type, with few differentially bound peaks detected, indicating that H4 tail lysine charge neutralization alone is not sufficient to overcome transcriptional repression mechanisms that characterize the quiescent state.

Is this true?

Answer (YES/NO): NO